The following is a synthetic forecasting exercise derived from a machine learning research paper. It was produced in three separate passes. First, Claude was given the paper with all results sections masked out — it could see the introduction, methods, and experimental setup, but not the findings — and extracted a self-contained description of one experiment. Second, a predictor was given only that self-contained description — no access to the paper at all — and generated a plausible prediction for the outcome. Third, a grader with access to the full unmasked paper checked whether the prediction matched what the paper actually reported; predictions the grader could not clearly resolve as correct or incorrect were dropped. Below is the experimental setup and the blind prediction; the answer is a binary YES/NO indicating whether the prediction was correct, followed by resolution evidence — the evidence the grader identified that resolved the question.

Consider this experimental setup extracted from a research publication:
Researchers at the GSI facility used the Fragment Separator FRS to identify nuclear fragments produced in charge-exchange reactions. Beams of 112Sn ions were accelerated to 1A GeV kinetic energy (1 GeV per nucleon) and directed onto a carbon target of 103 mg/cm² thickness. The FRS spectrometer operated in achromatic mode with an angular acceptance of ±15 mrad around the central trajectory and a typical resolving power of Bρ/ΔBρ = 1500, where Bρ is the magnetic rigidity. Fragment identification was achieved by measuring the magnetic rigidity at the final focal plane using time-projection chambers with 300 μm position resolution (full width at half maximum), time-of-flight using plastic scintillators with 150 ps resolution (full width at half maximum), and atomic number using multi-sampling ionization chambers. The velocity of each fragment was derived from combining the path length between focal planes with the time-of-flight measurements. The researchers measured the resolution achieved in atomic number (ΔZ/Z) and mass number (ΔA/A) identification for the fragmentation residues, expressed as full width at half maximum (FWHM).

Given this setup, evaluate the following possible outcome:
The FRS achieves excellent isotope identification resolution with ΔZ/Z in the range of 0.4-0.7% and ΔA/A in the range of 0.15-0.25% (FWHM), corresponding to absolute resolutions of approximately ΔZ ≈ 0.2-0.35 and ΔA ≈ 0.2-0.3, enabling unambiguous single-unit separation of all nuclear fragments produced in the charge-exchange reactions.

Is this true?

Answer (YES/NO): NO